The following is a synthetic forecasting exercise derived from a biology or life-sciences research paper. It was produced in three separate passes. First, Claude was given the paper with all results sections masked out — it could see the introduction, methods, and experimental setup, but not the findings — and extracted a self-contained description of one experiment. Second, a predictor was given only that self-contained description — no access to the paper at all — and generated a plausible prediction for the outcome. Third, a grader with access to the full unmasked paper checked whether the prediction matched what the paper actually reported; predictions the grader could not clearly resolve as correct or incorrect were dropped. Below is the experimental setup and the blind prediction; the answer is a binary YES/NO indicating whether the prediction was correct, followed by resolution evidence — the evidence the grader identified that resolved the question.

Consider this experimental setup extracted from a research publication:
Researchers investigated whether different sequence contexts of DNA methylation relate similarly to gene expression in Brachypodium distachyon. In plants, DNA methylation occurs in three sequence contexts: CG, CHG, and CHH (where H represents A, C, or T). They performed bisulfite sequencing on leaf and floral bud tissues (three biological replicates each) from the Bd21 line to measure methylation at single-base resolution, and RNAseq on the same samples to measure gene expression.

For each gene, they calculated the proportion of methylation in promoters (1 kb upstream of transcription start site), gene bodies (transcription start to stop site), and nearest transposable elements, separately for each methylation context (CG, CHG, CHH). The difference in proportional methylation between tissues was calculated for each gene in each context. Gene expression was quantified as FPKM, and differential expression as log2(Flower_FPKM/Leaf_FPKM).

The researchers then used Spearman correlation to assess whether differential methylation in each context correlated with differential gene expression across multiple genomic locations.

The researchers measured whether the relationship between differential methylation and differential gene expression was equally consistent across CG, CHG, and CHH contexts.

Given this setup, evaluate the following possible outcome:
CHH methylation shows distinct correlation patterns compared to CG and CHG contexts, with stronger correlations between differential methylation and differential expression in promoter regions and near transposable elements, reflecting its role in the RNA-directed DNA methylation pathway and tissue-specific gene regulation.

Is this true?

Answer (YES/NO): NO